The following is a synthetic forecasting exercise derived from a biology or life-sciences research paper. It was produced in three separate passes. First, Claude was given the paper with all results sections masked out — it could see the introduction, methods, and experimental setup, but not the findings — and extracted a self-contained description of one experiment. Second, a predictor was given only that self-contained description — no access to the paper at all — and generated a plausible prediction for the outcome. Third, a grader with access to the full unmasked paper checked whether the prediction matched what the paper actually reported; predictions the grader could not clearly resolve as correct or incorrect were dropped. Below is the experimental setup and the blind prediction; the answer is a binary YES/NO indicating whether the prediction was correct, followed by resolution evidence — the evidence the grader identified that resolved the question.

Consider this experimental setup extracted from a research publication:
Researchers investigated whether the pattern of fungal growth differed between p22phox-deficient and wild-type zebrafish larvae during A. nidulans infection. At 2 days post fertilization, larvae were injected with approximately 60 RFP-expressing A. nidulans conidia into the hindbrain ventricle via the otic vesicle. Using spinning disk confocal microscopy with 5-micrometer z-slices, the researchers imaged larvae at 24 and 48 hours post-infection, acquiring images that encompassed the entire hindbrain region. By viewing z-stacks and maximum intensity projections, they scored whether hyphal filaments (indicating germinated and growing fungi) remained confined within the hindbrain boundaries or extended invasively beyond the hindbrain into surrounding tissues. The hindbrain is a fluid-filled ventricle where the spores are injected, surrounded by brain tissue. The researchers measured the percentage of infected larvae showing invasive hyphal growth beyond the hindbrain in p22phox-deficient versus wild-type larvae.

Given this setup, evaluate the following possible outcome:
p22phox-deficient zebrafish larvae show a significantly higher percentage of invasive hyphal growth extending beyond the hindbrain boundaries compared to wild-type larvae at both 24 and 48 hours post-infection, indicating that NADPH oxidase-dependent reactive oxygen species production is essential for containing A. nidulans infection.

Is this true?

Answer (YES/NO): NO